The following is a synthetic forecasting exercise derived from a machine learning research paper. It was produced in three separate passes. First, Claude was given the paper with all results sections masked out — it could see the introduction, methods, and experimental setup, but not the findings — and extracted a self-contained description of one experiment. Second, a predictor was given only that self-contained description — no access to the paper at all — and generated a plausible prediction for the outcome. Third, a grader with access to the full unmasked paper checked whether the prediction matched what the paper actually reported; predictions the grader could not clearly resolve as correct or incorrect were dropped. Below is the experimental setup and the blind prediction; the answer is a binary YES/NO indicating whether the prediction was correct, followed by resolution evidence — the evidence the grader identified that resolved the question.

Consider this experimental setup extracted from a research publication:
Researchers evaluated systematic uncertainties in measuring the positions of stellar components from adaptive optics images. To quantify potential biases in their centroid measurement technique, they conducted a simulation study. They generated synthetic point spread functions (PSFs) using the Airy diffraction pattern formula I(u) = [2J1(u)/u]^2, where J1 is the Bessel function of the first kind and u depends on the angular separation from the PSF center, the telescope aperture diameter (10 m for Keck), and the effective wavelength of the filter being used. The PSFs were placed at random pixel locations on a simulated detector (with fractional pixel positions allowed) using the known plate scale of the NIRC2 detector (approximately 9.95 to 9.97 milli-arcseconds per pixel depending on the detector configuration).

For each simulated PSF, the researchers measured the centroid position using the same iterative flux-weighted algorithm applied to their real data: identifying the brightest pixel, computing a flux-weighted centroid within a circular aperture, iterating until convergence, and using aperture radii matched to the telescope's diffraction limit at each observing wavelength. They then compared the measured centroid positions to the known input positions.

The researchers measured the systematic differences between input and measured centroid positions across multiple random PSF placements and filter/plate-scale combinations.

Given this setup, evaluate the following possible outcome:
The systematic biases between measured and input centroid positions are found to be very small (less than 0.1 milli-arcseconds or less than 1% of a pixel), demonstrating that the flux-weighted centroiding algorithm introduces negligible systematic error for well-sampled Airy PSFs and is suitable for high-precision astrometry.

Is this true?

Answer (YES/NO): NO